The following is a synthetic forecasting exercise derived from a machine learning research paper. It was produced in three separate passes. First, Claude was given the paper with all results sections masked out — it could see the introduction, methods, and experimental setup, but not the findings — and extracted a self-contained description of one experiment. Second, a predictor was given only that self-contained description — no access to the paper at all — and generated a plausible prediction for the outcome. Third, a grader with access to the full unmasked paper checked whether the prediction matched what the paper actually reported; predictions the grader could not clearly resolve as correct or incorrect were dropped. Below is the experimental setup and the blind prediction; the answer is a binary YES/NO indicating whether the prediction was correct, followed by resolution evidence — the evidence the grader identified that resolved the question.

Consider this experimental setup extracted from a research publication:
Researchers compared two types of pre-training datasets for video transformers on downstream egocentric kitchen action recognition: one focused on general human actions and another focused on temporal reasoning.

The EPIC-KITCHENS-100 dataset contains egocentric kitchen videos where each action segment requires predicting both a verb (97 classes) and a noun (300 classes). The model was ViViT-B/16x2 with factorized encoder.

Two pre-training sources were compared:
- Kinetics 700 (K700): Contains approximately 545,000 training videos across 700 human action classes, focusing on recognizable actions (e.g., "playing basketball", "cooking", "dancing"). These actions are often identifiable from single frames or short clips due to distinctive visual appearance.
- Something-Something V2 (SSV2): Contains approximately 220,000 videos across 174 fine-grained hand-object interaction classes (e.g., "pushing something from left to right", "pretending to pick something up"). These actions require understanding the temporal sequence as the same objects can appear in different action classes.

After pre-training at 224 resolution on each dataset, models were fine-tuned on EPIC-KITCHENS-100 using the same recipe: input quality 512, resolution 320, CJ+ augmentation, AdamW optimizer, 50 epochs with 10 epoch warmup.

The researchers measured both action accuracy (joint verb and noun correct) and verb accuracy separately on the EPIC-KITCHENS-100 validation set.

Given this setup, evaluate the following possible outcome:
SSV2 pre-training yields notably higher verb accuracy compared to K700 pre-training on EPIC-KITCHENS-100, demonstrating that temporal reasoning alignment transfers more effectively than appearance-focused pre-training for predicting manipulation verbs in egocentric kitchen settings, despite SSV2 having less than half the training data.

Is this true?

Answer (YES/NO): NO